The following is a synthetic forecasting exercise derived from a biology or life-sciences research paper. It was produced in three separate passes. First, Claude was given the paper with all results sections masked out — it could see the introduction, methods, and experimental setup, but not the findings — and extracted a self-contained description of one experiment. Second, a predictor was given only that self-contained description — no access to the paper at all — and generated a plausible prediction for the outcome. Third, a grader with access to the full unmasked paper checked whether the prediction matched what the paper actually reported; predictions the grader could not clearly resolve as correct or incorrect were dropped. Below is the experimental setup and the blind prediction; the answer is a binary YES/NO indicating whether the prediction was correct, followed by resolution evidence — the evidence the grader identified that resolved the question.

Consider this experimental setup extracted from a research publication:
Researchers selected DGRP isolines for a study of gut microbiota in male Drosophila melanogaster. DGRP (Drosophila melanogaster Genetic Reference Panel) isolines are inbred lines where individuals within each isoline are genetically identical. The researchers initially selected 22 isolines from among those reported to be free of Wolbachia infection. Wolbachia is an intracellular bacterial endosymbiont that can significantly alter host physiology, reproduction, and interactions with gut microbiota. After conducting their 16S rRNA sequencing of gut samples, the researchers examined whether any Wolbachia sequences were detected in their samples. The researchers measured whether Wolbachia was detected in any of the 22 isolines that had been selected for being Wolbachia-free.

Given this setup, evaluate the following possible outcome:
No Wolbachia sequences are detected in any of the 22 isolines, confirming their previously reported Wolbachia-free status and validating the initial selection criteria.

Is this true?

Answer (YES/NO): NO